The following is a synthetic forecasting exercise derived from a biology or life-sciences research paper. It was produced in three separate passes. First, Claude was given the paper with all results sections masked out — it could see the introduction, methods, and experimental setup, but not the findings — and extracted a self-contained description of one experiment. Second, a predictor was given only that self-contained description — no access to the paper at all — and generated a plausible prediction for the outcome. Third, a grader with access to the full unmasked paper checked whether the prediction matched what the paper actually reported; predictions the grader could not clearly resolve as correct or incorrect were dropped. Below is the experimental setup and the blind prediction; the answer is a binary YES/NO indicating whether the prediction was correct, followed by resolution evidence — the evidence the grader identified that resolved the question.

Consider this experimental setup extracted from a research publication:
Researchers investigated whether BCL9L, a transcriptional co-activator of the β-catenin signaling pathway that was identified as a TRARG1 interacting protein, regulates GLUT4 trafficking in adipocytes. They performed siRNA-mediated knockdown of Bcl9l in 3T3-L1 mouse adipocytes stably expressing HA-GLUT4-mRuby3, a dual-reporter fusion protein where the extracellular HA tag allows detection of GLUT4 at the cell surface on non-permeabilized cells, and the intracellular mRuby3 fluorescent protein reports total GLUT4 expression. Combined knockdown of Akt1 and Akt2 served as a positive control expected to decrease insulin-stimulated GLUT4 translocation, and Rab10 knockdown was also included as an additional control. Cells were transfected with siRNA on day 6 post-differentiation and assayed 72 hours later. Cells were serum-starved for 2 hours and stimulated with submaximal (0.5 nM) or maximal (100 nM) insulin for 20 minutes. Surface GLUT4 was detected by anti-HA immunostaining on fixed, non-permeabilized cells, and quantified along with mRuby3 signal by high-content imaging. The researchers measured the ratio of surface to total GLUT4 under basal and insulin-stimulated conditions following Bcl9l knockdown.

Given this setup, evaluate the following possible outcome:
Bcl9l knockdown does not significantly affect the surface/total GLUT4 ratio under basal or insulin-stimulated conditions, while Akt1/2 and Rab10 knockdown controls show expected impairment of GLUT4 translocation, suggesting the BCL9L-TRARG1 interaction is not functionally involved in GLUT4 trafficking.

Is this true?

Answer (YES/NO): NO